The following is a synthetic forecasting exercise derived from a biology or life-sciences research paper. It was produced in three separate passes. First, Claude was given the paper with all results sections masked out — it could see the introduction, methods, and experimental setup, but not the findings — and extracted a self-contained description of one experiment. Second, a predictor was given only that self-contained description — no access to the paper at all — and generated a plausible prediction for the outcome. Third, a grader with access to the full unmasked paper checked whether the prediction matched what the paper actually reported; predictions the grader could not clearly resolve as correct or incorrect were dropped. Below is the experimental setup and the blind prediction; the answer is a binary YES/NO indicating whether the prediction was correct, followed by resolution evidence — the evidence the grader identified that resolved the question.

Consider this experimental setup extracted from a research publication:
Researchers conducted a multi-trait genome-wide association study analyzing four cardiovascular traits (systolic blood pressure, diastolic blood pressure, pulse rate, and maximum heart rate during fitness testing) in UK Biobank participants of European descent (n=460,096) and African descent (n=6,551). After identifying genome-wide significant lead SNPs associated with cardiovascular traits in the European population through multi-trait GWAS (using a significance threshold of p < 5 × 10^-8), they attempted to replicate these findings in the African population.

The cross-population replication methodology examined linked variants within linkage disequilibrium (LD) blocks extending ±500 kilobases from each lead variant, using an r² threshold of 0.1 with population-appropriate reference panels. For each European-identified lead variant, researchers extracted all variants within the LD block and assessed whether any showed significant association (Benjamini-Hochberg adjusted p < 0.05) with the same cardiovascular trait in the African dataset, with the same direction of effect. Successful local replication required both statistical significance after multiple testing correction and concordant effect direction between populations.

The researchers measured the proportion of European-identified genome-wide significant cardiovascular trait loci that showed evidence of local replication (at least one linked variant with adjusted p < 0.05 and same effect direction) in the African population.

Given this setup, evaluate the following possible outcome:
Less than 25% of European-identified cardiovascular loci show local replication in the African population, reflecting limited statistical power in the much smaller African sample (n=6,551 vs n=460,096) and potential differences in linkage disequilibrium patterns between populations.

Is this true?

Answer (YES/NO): YES